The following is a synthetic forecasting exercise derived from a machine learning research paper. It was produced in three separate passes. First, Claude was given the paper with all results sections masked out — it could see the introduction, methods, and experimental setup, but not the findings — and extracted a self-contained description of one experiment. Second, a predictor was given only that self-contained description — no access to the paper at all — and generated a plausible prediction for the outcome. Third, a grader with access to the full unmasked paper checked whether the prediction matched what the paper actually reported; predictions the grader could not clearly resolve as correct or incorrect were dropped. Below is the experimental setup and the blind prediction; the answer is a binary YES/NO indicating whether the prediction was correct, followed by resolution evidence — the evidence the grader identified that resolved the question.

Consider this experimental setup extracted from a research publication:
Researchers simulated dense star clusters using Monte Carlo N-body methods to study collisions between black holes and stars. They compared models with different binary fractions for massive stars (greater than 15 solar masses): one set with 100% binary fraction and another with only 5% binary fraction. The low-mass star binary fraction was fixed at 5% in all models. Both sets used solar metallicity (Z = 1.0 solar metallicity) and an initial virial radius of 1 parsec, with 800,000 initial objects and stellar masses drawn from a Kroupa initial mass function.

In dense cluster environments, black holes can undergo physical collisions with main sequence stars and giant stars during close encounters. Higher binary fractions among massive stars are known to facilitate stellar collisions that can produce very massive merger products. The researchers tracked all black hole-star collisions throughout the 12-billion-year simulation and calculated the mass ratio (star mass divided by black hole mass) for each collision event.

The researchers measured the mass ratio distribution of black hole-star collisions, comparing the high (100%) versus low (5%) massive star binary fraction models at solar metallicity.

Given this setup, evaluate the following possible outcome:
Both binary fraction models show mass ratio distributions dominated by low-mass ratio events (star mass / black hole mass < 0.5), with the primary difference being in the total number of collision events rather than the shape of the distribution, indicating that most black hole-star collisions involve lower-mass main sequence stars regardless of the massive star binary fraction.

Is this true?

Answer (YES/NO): YES